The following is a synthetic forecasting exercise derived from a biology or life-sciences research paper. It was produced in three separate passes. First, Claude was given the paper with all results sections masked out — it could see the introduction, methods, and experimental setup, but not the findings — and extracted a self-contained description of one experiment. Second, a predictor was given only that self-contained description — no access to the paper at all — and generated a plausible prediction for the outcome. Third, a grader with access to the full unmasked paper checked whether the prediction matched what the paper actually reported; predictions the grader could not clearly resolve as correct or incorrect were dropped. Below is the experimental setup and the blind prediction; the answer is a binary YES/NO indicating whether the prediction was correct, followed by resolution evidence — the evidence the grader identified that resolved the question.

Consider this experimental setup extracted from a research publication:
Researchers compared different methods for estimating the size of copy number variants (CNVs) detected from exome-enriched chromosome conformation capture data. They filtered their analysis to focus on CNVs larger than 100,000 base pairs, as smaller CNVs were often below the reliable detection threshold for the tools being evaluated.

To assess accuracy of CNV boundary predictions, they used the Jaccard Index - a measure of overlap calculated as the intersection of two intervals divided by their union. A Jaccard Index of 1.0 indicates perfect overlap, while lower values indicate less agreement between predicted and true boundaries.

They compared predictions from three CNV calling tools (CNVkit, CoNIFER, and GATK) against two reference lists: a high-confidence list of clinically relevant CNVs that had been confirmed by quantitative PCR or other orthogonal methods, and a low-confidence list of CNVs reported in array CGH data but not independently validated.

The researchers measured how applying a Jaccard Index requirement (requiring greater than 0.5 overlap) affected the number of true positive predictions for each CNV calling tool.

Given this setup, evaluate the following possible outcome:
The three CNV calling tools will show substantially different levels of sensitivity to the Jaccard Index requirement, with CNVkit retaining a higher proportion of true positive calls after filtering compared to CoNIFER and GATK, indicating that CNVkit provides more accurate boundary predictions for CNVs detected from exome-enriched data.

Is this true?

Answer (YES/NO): NO